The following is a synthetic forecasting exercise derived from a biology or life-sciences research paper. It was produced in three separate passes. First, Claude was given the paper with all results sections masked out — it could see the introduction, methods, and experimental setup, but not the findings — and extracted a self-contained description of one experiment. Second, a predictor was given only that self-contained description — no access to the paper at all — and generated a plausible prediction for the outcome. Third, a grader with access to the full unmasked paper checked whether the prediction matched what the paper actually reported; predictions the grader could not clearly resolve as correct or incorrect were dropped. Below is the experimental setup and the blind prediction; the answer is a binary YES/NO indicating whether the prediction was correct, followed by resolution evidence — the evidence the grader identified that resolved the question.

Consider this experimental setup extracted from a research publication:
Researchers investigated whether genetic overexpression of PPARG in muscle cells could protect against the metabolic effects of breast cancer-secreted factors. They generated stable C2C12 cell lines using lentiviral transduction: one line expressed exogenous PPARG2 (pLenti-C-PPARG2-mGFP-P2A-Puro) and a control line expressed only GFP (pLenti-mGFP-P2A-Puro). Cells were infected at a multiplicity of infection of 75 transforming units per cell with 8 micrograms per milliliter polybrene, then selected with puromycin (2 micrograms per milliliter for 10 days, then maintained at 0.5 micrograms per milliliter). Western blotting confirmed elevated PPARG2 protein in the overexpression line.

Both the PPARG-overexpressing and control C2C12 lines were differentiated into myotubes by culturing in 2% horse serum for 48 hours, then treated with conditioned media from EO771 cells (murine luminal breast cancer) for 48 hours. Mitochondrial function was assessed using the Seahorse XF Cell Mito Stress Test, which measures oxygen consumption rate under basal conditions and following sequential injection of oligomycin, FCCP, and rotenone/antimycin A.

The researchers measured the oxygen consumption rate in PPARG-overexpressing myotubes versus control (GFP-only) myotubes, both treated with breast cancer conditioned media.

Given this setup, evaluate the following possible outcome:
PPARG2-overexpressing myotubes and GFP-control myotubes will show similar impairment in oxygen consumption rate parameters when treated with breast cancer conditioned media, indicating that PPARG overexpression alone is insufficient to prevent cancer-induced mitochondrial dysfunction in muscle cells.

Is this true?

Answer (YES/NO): NO